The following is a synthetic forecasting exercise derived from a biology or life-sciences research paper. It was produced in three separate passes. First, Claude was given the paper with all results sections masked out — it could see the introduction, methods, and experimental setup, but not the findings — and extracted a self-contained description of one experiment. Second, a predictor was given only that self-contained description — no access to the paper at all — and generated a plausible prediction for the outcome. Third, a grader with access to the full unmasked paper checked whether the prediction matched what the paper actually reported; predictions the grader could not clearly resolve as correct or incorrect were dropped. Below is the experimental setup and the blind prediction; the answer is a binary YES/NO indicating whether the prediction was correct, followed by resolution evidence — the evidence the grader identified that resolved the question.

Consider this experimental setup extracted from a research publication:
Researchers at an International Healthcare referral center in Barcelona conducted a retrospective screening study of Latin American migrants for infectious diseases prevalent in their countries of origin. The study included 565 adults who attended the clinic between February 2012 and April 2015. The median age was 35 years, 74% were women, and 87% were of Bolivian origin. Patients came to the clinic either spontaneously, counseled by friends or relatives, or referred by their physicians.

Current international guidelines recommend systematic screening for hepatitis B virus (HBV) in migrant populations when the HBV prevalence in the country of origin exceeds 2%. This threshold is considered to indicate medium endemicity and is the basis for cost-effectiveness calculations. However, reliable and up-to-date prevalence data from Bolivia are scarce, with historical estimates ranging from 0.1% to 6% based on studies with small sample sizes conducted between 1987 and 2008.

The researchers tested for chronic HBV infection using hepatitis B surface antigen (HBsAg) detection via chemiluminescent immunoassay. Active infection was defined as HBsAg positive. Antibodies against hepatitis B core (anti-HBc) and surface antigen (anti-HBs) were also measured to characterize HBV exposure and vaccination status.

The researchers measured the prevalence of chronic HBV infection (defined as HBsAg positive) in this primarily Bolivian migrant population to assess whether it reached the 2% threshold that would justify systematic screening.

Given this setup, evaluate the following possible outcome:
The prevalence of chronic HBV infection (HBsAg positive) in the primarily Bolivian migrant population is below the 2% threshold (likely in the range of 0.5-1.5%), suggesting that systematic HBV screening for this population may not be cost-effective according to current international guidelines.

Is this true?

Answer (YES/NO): NO